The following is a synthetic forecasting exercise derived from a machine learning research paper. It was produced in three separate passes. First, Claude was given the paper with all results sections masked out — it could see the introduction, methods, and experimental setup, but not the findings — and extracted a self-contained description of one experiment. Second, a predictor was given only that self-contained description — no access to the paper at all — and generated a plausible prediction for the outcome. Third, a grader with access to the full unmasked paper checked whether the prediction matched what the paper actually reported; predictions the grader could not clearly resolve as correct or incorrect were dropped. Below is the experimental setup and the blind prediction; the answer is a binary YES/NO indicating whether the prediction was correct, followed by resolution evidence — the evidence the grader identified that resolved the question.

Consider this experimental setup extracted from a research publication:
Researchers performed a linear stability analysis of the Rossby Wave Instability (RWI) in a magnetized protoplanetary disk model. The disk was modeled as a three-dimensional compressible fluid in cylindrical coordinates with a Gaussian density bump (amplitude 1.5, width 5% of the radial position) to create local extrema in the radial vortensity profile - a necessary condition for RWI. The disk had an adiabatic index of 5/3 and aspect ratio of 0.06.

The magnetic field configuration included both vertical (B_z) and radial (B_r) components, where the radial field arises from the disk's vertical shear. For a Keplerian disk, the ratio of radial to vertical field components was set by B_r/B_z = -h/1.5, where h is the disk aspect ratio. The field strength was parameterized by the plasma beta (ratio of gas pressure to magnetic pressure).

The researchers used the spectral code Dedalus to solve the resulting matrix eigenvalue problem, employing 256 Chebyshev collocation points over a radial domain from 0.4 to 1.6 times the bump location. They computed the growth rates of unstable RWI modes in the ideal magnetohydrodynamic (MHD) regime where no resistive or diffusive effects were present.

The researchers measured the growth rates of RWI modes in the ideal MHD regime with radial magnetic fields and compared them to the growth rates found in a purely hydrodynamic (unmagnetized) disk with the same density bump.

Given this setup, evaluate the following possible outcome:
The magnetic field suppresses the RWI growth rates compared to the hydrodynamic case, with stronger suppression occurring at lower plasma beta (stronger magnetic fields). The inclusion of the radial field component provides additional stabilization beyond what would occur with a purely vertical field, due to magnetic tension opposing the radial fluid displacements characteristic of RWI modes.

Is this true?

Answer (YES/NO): YES